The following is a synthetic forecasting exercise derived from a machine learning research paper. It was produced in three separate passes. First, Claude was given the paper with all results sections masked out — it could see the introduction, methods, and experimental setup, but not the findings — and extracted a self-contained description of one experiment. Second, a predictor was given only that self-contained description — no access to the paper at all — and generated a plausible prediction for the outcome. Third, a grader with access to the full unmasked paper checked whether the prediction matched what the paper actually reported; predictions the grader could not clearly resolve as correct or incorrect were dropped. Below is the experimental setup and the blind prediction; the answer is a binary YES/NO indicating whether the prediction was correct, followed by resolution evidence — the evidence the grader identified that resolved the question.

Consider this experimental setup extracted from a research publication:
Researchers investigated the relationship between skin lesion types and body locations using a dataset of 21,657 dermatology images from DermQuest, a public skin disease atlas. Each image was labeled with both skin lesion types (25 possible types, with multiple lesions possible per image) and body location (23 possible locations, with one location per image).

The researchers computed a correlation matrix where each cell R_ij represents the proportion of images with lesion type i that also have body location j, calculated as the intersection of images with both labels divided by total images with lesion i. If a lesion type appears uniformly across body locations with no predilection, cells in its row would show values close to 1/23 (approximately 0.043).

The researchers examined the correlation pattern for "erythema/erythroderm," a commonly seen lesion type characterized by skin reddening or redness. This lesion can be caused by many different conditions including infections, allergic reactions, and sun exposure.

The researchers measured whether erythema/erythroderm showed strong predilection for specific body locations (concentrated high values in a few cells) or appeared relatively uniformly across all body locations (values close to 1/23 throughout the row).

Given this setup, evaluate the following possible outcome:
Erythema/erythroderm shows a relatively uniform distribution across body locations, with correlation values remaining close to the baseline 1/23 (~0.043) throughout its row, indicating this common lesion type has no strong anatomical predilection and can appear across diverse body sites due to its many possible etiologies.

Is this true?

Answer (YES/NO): YES